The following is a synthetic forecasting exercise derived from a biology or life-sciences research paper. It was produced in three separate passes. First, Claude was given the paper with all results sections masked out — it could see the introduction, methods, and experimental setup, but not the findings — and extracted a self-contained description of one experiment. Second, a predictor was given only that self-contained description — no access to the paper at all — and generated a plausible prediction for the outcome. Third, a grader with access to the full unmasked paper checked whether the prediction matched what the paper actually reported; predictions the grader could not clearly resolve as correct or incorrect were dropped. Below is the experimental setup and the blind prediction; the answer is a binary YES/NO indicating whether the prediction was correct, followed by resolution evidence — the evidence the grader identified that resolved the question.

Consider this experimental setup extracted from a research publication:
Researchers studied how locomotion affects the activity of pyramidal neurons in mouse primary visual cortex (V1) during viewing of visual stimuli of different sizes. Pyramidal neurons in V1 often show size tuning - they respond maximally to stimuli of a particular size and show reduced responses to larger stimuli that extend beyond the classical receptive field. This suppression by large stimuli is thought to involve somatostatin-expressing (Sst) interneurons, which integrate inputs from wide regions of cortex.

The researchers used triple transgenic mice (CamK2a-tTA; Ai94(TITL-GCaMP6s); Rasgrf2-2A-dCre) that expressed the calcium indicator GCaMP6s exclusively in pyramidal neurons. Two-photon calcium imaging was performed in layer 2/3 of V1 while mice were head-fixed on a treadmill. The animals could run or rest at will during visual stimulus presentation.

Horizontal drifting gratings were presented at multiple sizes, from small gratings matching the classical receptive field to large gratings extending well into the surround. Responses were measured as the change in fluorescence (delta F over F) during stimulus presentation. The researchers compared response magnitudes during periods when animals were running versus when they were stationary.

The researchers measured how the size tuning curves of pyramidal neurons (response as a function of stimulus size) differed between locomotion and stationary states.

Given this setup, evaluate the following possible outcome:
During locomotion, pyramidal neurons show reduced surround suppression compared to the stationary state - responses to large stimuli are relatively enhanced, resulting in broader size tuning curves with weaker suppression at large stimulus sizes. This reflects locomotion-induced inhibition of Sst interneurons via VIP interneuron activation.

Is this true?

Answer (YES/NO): NO